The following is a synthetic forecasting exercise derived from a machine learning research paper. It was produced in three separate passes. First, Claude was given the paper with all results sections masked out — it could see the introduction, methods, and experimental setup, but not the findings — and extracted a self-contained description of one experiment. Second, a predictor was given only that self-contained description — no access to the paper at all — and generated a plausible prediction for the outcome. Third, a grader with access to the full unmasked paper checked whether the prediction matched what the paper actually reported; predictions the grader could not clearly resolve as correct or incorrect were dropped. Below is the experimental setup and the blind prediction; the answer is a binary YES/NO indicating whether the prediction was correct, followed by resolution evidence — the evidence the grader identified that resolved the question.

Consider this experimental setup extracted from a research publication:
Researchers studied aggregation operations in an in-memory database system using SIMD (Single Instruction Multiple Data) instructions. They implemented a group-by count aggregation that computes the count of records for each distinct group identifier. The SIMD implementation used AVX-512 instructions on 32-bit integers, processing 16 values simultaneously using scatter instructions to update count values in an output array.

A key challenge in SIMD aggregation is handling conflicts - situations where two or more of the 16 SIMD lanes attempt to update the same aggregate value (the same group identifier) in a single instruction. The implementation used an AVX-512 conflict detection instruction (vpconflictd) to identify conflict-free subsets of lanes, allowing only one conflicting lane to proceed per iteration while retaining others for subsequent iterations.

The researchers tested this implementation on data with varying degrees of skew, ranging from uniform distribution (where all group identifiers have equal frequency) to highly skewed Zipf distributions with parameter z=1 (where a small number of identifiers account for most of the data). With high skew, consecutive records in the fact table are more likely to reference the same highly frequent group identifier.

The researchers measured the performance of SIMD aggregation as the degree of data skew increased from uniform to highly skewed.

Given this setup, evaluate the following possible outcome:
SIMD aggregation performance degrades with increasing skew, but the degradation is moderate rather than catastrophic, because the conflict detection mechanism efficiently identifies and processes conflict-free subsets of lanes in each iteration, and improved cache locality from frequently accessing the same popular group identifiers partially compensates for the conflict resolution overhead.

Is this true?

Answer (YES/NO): NO